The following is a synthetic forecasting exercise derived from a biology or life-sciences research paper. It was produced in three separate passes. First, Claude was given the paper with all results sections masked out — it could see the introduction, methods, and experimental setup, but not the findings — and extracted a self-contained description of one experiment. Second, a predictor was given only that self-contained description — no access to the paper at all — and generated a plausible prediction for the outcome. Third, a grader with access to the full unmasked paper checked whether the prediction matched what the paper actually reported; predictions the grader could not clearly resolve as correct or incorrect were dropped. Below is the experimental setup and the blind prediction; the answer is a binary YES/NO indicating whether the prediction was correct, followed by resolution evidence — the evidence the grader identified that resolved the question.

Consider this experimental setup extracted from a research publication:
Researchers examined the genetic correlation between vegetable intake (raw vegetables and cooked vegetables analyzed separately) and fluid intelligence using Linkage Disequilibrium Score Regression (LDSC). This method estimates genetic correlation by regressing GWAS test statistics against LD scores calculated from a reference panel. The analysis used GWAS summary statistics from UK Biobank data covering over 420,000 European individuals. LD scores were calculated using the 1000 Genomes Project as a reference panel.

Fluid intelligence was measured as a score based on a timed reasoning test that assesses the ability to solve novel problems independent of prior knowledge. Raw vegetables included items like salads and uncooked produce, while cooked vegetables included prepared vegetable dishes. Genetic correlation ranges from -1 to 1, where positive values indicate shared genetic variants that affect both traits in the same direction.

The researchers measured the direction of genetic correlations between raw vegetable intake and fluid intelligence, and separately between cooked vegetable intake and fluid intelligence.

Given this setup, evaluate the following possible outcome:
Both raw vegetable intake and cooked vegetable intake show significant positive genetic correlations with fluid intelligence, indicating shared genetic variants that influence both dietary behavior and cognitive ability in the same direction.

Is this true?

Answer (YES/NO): NO